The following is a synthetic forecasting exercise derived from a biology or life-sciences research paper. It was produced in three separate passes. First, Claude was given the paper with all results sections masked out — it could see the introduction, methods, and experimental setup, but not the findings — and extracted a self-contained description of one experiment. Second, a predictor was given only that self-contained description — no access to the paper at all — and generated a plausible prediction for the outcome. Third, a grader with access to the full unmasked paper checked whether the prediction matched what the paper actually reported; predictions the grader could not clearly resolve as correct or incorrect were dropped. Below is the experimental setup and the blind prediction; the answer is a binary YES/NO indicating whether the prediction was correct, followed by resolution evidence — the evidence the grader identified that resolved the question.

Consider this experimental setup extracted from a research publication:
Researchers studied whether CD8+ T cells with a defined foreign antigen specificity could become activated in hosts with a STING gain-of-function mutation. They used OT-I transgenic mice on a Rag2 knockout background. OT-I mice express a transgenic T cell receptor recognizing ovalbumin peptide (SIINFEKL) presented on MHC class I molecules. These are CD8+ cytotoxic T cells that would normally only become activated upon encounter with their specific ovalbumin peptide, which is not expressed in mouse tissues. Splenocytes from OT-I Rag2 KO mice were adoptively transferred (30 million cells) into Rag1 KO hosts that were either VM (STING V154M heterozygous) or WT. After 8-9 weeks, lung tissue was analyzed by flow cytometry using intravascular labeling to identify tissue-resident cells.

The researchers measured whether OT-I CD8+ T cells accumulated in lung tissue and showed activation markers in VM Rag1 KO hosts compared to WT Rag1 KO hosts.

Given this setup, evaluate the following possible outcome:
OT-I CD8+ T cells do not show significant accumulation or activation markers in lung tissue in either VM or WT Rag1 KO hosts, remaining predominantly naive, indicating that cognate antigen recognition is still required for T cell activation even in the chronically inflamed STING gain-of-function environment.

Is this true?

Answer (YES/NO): NO